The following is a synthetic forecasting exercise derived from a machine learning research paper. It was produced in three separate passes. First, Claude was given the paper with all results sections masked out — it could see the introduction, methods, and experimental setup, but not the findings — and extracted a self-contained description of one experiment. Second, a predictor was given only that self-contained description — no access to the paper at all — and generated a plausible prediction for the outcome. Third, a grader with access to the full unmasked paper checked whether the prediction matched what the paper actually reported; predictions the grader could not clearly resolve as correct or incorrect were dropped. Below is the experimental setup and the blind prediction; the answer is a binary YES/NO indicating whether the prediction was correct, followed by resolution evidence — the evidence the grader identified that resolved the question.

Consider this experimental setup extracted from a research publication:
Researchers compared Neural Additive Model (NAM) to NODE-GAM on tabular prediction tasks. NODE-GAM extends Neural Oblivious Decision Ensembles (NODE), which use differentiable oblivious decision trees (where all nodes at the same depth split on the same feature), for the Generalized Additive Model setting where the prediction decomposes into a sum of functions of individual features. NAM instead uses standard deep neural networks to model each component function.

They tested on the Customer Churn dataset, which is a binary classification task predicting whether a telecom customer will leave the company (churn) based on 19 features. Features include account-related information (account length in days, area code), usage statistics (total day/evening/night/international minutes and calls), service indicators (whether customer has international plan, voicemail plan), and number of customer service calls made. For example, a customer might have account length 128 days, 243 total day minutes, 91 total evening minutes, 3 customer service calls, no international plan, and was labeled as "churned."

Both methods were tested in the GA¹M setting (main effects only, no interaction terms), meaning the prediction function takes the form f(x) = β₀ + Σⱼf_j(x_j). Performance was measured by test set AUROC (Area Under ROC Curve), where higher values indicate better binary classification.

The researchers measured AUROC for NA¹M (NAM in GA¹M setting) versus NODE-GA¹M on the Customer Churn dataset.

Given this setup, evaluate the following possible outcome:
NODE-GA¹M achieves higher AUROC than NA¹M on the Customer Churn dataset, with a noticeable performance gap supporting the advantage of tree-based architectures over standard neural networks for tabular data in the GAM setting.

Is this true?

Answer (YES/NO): NO